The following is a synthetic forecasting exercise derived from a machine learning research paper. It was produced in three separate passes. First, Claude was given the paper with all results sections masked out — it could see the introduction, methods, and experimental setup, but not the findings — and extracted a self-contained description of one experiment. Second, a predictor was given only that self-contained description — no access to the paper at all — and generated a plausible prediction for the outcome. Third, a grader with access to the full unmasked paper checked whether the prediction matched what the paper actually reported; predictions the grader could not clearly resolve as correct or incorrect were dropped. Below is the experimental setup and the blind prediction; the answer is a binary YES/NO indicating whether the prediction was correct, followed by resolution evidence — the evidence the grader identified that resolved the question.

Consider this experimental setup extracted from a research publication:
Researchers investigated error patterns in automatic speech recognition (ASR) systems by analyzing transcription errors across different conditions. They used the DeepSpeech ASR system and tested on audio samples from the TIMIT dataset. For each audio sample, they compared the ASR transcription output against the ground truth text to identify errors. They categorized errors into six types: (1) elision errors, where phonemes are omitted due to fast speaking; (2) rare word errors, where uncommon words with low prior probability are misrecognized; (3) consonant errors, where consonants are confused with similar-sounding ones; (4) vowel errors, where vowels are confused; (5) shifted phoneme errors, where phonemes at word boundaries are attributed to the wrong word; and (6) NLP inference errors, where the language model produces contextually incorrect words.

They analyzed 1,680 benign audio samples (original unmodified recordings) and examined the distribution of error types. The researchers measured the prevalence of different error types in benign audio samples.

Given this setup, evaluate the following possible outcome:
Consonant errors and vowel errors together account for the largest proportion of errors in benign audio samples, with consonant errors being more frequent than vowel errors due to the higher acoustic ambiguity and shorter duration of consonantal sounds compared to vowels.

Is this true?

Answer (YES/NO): NO